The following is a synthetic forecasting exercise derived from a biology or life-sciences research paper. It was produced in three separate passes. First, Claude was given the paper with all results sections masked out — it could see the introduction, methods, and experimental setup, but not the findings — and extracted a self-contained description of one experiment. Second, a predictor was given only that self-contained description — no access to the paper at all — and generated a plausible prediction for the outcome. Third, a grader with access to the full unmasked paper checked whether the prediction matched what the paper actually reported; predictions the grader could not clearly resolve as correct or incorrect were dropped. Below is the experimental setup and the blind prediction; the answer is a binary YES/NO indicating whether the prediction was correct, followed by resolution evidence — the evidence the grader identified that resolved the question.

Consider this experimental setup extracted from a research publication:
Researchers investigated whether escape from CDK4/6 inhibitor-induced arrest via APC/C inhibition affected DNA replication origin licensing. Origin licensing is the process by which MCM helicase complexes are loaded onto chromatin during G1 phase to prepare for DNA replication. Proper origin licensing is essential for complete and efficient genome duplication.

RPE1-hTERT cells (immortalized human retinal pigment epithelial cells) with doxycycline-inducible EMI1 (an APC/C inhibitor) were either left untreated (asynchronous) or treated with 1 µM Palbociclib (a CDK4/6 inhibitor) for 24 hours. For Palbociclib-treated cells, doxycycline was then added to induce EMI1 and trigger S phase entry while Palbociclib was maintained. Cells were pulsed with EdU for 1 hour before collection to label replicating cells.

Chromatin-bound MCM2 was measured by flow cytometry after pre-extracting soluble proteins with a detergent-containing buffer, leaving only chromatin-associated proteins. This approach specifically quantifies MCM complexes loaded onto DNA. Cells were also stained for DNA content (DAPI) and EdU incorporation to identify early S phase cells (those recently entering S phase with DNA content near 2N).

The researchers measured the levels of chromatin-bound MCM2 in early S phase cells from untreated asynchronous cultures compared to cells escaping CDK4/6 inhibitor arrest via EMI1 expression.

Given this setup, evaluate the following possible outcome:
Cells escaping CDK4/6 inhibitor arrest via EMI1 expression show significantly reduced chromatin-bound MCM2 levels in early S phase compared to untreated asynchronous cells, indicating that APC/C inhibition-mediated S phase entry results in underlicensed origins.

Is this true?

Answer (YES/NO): YES